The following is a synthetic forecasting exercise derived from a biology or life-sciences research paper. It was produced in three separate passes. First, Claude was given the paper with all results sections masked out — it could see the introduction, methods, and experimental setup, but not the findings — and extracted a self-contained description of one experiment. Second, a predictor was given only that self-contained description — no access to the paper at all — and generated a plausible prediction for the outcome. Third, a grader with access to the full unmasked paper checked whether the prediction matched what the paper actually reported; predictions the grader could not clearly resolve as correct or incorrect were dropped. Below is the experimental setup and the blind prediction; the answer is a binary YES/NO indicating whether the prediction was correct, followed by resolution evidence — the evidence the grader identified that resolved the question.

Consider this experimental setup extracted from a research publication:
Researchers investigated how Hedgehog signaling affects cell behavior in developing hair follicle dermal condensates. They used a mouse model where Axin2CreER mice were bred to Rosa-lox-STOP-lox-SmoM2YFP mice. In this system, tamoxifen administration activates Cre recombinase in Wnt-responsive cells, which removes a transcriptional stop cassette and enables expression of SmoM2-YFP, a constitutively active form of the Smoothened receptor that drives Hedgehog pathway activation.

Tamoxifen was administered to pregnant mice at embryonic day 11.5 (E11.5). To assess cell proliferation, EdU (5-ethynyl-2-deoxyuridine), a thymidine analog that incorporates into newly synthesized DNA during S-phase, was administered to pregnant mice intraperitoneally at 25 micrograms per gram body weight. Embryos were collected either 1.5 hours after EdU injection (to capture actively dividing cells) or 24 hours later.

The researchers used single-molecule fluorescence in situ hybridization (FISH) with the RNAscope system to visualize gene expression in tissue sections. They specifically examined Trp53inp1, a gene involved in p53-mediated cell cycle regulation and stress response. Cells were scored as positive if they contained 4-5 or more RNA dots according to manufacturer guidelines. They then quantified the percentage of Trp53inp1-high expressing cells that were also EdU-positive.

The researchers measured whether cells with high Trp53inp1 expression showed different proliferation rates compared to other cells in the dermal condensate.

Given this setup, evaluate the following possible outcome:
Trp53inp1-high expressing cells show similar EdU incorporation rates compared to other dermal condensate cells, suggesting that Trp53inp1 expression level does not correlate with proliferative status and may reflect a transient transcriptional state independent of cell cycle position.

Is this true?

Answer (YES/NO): NO